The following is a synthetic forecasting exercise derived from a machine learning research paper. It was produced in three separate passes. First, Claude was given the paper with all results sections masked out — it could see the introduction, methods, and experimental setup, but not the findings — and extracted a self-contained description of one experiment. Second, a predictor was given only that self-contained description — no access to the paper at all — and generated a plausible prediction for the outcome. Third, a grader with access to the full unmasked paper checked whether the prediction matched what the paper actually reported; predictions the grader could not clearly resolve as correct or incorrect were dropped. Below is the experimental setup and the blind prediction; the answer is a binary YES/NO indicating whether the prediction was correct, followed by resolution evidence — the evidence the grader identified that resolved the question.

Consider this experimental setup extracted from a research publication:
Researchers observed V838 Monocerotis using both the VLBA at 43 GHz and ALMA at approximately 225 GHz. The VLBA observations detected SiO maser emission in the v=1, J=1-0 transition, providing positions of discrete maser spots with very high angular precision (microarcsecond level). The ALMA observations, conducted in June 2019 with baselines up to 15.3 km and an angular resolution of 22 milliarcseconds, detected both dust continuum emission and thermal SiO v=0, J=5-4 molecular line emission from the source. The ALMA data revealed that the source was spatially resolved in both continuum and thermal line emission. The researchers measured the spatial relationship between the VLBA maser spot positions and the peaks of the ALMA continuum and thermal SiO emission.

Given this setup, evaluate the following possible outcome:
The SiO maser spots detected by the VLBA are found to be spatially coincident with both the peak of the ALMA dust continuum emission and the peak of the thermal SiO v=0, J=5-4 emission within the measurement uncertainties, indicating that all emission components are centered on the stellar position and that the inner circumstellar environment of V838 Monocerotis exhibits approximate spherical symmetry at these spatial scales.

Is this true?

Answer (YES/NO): NO